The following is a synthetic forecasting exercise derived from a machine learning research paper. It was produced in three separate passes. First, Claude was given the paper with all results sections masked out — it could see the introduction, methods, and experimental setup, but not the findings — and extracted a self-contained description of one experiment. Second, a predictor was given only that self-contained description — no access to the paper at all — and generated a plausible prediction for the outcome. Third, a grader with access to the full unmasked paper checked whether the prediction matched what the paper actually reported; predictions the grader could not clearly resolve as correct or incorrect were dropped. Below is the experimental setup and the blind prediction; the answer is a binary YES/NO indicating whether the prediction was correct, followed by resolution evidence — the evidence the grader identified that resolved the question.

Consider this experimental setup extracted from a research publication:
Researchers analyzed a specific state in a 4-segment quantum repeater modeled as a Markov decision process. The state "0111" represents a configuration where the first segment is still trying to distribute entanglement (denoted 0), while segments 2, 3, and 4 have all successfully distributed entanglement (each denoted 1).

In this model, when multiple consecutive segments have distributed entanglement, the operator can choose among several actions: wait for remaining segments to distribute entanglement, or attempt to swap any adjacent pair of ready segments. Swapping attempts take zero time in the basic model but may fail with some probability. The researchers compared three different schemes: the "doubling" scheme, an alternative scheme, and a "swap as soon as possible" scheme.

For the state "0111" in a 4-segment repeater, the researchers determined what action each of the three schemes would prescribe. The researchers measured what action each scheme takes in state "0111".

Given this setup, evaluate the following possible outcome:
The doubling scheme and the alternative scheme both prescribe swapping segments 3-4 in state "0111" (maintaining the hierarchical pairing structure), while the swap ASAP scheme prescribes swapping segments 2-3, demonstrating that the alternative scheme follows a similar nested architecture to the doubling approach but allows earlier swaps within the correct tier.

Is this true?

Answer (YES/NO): NO